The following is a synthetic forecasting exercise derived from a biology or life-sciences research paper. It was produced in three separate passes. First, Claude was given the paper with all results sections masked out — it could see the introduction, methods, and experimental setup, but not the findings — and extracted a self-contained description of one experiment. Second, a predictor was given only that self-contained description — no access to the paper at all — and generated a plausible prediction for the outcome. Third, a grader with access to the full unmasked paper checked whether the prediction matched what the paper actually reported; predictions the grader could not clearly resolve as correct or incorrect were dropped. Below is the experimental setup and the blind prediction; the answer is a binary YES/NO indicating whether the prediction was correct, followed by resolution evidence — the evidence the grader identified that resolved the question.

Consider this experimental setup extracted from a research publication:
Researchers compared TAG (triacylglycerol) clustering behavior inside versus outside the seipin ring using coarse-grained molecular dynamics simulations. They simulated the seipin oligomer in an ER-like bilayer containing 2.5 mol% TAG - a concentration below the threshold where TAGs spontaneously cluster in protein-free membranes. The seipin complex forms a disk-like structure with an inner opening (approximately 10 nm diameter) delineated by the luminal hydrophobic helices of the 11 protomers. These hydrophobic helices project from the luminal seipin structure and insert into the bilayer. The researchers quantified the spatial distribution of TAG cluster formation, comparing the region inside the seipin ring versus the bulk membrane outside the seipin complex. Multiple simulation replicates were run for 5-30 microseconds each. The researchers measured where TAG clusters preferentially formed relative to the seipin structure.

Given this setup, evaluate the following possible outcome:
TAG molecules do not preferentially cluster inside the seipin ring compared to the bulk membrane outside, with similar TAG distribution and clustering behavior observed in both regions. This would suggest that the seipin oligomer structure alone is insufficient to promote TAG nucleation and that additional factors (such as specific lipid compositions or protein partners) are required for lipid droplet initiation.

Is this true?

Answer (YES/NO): NO